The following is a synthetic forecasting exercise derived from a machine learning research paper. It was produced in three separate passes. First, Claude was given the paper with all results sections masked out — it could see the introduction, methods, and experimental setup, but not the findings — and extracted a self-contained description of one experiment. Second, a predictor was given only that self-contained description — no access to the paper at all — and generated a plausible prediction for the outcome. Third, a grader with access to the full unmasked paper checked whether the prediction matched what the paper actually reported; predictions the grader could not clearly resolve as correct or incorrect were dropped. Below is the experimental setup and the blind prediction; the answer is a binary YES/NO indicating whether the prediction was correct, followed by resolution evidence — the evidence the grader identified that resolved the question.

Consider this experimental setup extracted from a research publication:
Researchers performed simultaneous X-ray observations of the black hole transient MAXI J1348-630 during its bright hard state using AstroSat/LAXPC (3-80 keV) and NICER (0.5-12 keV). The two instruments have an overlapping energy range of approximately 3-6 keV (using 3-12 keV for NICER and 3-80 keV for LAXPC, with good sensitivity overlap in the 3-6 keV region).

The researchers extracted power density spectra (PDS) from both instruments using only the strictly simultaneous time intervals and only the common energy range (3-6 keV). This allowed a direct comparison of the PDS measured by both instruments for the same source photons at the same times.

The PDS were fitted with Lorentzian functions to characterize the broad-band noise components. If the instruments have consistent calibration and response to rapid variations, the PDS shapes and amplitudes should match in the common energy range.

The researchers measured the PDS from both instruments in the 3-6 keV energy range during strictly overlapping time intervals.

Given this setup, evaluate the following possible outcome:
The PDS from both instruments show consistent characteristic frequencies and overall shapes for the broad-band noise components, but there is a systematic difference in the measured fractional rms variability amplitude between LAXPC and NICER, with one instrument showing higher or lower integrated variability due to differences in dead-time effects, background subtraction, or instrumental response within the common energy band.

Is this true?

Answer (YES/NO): YES